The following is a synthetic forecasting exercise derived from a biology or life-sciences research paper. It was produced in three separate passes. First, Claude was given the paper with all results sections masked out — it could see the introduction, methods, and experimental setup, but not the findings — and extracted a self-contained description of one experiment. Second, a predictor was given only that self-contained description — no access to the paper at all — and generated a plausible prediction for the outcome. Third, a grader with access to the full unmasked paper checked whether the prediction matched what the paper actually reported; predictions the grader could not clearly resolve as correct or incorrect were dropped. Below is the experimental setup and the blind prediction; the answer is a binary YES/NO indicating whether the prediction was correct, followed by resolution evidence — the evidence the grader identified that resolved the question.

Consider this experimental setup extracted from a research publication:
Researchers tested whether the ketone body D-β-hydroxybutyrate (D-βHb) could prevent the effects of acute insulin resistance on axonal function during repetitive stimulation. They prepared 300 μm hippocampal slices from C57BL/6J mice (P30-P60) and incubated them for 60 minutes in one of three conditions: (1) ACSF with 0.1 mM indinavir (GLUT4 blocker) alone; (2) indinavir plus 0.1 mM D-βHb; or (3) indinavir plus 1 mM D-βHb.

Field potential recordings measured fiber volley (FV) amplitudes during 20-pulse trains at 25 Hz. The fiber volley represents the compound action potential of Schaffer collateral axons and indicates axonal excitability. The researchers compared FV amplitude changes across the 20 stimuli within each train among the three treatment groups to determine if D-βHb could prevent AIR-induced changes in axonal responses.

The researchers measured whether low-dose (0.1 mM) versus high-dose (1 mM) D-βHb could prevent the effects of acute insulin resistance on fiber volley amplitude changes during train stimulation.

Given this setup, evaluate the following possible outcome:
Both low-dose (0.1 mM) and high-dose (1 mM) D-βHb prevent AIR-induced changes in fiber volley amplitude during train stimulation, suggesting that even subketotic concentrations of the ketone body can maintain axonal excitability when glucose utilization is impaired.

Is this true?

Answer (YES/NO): NO